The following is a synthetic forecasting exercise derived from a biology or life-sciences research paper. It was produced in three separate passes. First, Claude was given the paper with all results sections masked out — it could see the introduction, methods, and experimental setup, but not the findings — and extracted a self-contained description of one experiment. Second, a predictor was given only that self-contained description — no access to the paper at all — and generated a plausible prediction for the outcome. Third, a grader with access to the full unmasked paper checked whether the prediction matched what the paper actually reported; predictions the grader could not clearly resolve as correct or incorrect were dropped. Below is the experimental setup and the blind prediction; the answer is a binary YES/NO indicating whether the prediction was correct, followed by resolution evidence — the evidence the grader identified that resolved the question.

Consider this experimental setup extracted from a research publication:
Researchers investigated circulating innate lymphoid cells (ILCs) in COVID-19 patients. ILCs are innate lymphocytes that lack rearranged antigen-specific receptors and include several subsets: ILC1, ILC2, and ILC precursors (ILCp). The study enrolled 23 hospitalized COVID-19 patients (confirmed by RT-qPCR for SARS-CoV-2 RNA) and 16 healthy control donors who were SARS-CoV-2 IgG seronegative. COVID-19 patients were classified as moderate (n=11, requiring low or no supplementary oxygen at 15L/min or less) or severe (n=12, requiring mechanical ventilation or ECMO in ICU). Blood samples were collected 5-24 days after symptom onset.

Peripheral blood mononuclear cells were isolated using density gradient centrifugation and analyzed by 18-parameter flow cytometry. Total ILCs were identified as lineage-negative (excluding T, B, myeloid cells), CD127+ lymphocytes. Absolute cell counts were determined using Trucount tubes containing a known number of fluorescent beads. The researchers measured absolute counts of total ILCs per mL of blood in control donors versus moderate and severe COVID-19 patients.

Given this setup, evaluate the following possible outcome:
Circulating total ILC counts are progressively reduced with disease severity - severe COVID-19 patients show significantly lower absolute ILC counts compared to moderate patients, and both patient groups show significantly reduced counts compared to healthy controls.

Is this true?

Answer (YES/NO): NO